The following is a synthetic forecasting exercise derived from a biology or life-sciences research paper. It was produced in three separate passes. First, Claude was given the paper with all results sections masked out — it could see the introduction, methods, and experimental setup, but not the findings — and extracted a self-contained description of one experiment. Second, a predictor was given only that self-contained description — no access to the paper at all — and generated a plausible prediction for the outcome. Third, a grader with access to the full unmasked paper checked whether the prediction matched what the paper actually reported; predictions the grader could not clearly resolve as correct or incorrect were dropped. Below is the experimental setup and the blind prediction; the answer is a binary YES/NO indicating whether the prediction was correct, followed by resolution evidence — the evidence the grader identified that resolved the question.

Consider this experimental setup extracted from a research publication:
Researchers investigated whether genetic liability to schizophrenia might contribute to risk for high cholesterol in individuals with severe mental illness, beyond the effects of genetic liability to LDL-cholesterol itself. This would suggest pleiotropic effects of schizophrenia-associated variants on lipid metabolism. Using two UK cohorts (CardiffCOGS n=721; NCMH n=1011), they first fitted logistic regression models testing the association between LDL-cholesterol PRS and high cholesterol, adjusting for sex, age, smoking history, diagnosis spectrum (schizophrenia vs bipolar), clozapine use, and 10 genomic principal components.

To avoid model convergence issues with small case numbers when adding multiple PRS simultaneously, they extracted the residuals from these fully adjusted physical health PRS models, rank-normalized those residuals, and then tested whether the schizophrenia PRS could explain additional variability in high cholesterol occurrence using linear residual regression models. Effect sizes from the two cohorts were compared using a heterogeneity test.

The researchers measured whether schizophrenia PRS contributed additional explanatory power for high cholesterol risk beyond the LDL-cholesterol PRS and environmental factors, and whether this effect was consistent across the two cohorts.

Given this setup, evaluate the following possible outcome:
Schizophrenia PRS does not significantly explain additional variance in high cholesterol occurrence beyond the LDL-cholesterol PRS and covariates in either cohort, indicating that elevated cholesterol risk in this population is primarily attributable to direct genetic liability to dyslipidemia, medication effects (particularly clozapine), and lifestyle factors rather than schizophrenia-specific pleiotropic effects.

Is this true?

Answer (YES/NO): NO